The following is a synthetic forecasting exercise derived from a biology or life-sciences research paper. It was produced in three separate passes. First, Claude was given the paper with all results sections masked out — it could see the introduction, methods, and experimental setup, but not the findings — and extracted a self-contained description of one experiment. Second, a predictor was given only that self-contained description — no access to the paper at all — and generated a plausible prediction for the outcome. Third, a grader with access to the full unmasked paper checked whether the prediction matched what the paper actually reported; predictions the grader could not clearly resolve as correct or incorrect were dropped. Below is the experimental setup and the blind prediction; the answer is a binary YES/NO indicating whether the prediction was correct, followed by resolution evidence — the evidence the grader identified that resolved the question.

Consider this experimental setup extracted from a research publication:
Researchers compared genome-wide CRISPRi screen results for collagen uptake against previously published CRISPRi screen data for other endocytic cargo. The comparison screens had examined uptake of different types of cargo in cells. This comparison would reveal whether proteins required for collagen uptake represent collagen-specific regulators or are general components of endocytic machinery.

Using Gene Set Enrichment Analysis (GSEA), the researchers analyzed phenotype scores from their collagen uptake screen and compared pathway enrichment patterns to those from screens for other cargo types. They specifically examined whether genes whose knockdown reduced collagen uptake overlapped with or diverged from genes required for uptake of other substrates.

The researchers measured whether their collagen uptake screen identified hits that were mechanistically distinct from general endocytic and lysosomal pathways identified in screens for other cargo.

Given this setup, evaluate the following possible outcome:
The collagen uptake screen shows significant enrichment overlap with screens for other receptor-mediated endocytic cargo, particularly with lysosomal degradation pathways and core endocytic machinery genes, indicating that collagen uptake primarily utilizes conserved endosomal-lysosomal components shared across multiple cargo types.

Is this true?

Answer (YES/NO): NO